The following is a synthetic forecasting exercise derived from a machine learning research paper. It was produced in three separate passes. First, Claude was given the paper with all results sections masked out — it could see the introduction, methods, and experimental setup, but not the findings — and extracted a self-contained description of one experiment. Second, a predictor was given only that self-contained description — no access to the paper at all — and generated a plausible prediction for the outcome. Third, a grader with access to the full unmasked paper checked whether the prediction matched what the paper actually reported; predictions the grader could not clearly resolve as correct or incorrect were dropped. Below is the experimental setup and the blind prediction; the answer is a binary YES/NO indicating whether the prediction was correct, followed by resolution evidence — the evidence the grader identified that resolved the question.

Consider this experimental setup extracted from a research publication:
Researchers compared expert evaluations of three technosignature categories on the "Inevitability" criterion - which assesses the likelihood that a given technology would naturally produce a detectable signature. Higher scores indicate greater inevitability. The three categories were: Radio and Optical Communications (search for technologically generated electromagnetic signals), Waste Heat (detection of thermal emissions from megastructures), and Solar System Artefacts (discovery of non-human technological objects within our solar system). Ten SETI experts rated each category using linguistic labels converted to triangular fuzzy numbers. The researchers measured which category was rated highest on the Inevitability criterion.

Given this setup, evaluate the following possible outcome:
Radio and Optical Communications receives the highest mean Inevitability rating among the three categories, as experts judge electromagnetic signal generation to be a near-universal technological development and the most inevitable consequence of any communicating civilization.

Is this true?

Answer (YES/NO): NO